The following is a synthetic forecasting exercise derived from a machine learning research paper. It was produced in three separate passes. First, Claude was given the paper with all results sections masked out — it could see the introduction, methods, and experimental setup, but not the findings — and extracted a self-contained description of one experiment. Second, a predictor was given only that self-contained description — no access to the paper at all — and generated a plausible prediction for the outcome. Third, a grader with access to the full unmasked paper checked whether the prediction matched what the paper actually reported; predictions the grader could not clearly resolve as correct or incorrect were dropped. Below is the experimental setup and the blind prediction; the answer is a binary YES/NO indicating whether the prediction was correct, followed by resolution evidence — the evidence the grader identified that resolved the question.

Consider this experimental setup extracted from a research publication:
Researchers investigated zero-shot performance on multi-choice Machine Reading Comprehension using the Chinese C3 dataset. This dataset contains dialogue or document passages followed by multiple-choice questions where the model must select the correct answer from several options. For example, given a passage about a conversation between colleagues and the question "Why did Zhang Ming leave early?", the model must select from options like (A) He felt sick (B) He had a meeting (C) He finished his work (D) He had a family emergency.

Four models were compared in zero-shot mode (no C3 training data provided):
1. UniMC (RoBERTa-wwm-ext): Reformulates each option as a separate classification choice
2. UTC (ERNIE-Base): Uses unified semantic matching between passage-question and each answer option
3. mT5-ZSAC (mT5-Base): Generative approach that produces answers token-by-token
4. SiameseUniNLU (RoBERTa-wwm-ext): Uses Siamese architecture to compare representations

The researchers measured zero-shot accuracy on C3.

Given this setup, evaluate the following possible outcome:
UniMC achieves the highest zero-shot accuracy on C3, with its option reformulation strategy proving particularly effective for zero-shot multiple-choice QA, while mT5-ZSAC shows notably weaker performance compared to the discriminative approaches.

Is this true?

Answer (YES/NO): NO